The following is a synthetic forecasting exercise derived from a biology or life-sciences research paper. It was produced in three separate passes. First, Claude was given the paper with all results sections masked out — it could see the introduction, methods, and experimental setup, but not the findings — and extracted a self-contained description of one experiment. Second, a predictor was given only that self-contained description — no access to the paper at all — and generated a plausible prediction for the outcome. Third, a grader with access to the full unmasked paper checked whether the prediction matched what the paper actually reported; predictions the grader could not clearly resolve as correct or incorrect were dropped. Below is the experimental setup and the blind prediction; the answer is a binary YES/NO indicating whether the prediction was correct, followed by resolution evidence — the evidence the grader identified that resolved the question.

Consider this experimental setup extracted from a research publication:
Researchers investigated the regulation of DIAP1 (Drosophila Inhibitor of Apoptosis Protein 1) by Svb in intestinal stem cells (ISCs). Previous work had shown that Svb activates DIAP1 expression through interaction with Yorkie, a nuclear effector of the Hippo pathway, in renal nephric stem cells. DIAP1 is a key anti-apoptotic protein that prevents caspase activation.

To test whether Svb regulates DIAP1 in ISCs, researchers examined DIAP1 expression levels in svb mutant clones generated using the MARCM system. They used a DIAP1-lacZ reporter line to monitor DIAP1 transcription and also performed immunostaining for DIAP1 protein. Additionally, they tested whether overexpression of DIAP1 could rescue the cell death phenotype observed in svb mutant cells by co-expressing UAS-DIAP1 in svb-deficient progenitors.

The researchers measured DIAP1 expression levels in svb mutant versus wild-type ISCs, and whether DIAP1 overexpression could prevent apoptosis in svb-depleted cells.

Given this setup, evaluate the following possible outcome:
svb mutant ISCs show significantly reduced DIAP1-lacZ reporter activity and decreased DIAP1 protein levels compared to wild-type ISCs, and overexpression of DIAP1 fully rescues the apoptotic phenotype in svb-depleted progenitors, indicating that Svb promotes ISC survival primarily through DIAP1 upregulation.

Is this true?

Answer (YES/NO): NO